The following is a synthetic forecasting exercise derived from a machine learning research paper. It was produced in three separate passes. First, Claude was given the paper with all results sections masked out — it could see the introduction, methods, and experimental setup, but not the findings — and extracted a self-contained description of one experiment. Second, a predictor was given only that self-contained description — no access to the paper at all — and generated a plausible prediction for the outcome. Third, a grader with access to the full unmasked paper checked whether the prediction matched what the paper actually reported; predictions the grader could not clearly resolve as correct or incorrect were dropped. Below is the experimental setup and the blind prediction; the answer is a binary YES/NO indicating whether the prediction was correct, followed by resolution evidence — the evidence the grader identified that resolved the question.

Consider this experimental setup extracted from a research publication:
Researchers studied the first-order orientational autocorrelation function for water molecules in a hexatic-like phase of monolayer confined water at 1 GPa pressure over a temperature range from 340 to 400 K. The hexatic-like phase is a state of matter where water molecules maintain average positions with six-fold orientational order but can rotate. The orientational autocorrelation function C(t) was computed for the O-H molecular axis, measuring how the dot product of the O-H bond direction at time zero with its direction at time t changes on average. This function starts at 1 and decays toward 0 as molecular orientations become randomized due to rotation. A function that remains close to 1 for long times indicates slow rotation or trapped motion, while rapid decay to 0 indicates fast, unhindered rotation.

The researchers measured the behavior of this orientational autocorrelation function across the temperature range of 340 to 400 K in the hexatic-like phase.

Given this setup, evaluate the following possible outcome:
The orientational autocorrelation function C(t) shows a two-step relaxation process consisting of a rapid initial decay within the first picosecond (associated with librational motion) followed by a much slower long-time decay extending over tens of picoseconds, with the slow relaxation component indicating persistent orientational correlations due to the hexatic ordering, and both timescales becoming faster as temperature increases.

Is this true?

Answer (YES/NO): NO